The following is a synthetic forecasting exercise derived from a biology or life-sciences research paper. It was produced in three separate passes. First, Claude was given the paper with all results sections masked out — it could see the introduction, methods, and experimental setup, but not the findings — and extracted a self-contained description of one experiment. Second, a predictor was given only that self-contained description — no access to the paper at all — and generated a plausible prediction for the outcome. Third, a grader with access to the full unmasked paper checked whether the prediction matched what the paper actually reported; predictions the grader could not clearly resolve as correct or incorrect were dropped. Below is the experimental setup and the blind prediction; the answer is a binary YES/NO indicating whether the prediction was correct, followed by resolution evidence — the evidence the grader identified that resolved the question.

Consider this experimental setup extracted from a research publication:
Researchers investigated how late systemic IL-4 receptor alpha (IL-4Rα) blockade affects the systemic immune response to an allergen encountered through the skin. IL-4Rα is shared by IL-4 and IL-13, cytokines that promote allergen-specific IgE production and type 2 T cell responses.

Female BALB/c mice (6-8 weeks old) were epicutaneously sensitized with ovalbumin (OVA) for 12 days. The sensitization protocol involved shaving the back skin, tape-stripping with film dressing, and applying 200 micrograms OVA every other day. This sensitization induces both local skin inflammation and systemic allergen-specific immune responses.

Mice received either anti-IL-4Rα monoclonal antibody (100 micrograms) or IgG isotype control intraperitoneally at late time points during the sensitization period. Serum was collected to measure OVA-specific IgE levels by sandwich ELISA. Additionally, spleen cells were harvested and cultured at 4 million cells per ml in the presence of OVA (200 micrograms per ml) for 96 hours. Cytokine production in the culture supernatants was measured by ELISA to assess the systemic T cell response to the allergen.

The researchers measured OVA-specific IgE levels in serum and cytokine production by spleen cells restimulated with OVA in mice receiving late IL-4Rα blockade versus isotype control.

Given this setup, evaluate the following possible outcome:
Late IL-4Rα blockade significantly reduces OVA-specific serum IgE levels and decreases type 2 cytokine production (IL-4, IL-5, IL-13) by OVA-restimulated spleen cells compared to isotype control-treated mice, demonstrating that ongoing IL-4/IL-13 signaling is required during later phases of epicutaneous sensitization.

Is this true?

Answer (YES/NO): NO